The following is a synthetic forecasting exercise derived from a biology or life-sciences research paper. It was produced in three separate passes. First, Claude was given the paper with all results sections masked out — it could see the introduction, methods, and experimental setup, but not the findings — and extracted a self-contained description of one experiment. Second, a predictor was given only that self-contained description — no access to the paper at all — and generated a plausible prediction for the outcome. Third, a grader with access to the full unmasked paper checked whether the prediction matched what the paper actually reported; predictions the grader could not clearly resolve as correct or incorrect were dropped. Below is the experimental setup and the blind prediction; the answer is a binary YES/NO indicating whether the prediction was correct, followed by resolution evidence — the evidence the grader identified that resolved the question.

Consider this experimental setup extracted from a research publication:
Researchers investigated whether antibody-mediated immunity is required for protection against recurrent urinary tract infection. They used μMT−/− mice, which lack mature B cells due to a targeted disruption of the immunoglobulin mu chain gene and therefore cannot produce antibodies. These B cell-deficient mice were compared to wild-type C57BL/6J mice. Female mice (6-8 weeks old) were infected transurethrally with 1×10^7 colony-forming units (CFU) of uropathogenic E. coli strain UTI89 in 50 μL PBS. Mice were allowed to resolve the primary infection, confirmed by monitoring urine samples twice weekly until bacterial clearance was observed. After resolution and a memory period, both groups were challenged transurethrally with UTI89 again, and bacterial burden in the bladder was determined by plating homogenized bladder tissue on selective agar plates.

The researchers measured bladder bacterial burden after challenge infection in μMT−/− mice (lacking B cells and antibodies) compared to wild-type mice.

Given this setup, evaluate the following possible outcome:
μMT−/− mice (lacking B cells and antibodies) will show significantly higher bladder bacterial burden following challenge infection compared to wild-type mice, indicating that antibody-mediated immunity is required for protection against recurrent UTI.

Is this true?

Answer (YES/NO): NO